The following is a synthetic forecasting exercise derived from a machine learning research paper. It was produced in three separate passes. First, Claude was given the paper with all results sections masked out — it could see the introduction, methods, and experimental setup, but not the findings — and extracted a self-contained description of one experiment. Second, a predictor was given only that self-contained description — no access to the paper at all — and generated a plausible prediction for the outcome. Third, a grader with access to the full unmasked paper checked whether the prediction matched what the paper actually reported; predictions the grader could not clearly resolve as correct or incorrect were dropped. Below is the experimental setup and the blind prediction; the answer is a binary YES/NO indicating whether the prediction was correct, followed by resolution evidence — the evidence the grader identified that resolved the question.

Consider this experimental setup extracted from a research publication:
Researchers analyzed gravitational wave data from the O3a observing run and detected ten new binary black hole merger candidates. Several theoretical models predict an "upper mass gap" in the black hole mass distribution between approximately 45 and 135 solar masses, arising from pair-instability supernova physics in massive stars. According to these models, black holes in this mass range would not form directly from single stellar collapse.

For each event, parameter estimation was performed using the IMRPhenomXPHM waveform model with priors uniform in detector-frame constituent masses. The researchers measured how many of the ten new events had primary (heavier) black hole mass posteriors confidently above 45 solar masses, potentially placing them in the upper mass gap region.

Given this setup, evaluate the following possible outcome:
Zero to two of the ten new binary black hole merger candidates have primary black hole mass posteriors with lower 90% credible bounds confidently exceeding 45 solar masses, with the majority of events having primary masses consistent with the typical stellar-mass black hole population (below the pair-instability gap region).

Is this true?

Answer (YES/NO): YES